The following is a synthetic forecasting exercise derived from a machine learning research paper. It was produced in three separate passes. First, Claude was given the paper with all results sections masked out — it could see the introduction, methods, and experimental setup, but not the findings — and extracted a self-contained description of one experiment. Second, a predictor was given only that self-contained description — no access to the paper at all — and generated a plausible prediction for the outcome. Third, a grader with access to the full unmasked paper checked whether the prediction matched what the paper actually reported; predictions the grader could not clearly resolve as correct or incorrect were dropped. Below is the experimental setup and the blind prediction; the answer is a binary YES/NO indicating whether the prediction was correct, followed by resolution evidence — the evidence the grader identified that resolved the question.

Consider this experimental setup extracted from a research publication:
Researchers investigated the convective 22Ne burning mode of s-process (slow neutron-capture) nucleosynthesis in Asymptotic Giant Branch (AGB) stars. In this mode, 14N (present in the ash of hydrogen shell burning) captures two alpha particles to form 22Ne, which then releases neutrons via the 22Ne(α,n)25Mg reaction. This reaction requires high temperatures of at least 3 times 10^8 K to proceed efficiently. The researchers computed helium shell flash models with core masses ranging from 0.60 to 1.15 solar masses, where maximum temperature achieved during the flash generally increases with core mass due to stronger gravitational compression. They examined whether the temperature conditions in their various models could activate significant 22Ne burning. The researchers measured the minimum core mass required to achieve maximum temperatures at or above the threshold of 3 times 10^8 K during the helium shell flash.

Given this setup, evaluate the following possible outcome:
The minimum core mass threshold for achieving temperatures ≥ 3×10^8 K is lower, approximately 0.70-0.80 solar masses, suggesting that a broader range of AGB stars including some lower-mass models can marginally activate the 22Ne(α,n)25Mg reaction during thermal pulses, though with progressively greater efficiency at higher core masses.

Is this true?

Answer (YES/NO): NO